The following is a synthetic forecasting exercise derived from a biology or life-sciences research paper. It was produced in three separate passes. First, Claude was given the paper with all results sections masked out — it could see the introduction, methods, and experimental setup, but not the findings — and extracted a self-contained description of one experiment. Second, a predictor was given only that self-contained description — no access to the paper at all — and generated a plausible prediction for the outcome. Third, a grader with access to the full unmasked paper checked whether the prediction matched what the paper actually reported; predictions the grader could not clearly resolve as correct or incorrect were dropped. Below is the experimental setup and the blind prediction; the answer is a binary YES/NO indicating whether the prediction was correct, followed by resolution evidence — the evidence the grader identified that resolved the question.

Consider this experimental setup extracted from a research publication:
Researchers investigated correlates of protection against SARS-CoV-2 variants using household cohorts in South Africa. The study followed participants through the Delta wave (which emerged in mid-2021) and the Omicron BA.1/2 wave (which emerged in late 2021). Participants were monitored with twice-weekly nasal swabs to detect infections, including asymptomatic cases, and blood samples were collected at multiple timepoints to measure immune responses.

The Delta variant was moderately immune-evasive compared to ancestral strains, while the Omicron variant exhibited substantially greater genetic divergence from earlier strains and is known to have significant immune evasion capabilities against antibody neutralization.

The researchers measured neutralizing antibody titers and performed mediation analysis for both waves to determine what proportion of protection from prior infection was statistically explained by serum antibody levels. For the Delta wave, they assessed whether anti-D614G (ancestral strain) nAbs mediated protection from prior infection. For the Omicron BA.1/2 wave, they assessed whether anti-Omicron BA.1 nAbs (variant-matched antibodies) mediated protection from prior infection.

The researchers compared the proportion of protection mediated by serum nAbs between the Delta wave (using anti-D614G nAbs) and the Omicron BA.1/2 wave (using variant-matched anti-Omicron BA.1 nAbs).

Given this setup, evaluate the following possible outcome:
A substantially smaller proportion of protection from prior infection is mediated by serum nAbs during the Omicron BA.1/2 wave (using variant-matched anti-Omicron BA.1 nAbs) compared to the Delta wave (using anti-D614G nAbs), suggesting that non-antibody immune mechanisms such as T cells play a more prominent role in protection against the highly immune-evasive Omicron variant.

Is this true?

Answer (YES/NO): YES